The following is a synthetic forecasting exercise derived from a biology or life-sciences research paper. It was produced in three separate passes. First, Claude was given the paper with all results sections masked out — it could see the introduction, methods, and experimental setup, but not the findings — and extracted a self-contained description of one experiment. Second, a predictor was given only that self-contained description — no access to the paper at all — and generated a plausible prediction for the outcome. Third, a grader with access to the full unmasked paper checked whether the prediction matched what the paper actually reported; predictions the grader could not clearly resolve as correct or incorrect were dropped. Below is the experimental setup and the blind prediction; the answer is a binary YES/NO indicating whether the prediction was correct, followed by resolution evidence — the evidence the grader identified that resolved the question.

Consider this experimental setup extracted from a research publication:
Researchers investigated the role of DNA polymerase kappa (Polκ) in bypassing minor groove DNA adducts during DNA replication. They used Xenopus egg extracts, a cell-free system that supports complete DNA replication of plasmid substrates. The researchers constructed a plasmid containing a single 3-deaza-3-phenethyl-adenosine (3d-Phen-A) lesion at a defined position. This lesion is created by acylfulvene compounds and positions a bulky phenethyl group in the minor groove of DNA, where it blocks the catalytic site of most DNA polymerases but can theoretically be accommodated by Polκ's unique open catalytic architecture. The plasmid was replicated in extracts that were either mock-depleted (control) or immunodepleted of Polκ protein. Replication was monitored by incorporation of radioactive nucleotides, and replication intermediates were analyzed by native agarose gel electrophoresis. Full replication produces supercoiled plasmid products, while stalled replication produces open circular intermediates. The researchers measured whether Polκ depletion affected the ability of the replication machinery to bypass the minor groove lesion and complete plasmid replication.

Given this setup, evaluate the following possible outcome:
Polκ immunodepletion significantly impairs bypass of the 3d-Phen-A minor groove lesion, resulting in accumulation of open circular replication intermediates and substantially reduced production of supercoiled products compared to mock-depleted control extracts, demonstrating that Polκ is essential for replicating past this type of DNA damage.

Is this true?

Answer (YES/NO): YES